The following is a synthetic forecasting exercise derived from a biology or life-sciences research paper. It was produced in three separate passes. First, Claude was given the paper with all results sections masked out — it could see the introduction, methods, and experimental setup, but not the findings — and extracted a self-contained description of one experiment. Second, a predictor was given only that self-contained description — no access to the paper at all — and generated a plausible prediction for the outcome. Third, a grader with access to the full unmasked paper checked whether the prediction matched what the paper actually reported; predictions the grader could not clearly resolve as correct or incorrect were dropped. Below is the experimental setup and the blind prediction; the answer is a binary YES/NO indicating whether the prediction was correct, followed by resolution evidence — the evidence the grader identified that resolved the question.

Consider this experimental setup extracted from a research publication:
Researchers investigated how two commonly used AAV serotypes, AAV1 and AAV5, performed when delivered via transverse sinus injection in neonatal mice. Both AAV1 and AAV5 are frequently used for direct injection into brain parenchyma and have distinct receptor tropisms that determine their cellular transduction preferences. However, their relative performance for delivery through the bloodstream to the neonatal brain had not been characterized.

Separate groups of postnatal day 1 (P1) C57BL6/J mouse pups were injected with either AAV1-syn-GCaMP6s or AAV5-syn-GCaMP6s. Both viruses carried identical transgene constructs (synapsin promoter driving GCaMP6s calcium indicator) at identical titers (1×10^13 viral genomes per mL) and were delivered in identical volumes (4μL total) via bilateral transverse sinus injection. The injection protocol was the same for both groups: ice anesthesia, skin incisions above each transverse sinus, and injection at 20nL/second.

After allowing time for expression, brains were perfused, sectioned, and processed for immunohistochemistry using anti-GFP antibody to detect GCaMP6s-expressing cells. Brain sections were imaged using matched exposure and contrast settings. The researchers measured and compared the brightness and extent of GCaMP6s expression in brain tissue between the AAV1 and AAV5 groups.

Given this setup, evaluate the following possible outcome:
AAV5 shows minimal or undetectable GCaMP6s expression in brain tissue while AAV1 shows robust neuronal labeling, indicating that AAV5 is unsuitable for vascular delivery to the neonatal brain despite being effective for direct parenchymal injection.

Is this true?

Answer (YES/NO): NO